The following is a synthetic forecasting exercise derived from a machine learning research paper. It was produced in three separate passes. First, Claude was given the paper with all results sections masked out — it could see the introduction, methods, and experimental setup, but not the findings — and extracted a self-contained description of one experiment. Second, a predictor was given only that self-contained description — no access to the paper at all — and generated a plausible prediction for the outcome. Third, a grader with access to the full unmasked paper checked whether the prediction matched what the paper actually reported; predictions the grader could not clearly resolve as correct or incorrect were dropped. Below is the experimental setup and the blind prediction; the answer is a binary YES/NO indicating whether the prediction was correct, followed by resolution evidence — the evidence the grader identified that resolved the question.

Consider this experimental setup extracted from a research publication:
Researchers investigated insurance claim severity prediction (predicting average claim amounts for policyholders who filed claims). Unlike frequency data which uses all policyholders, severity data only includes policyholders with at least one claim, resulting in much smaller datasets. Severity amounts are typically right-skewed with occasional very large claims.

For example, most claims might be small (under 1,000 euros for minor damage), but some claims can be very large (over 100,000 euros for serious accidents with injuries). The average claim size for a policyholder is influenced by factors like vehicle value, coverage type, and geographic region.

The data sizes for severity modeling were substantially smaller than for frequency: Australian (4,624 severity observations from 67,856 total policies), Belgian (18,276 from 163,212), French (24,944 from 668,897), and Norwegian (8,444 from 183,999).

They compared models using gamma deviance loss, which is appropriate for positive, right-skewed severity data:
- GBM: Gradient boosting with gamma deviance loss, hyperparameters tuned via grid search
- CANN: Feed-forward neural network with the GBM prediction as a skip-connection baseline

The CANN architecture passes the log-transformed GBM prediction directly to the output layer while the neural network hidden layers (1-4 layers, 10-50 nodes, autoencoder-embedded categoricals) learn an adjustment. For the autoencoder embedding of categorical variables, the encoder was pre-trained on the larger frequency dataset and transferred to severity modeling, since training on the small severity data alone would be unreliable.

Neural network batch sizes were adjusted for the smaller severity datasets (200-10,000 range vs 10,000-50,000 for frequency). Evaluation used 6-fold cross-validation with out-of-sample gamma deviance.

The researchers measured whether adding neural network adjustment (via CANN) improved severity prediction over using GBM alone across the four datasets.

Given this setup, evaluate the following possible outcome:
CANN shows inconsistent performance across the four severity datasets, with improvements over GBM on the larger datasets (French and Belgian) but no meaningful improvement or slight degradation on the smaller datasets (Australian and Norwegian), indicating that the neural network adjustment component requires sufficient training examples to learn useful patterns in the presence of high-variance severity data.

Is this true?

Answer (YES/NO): NO